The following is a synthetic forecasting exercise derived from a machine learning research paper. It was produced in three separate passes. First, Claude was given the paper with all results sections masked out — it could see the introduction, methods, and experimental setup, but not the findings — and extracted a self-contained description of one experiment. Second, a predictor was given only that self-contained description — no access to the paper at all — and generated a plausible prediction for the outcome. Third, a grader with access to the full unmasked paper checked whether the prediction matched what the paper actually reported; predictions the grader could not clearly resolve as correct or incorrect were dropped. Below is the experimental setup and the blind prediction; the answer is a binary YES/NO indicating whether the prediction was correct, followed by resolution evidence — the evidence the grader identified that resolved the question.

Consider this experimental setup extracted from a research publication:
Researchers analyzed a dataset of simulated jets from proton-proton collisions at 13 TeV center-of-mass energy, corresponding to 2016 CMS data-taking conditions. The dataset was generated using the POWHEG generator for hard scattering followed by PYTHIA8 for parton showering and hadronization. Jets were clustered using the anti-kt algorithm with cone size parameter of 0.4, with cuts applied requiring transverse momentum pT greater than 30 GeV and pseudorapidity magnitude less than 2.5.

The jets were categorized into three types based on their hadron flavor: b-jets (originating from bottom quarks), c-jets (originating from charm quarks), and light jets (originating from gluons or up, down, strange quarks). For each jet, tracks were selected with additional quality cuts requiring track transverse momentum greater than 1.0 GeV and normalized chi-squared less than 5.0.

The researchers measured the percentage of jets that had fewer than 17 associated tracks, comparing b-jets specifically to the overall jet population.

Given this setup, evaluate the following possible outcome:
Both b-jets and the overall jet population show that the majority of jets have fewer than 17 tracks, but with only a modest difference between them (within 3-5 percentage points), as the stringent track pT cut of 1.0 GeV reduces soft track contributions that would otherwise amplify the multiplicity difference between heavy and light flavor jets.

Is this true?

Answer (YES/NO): NO